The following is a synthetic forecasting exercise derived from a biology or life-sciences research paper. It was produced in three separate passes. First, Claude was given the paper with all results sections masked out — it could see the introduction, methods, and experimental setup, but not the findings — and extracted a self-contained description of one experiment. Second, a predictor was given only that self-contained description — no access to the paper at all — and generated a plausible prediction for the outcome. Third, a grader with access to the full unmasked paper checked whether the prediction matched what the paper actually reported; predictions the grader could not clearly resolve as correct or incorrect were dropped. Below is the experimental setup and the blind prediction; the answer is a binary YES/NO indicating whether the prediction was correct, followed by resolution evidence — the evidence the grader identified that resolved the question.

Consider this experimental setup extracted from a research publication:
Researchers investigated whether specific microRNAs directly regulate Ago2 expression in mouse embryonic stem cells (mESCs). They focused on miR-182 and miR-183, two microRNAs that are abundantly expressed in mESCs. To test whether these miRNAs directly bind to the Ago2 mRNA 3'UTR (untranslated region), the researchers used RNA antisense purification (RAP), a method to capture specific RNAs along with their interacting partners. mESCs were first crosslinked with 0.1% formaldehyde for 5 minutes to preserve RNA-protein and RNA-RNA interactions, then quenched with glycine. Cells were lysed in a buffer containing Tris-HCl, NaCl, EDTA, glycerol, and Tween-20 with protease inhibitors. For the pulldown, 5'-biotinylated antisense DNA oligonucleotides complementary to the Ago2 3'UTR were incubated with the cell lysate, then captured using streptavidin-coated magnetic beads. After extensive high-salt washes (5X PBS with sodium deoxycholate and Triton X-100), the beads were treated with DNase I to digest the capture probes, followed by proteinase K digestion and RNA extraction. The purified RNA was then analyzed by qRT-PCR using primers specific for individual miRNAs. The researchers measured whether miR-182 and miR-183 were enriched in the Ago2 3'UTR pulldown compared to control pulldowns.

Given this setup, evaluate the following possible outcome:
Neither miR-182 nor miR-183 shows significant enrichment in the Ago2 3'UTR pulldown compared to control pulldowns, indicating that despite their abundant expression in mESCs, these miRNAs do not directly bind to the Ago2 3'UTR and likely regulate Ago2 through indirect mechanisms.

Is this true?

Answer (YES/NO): NO